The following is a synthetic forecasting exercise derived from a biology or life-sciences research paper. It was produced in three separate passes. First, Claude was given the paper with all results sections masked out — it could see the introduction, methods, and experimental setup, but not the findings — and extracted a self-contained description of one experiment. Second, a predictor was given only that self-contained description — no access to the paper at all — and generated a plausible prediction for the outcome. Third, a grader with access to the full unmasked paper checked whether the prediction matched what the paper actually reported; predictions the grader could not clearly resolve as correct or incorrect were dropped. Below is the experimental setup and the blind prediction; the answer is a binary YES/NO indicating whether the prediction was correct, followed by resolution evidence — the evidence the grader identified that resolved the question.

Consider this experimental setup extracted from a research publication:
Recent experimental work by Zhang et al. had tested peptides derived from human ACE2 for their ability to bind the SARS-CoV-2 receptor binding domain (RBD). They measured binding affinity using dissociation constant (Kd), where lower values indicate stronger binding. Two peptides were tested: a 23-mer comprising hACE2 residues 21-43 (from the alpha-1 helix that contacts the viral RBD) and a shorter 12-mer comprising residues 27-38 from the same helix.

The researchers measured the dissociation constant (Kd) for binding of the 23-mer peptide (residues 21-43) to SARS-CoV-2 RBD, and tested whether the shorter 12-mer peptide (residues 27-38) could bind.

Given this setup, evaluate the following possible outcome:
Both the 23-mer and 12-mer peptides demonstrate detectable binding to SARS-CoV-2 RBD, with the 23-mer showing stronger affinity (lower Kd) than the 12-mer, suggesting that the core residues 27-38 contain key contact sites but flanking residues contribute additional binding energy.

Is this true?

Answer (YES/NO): NO